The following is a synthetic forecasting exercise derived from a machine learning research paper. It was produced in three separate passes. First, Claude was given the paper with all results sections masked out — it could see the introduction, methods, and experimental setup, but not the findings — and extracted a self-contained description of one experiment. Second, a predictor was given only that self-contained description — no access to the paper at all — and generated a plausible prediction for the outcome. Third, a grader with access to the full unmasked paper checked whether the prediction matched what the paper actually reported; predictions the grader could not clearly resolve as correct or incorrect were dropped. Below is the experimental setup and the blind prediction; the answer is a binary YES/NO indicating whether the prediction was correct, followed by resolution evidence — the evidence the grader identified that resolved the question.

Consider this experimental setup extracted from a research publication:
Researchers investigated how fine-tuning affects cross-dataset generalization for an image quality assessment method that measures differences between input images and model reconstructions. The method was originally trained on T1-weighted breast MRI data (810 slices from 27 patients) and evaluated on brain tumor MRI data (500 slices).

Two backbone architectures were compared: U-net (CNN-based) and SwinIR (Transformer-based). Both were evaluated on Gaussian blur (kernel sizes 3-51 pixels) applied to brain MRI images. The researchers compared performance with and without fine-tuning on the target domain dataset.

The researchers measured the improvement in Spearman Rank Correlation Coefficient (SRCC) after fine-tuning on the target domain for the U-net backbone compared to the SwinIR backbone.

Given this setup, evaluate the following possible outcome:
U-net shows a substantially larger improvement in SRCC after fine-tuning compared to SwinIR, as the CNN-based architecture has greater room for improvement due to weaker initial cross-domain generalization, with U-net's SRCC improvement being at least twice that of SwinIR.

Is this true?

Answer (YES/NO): NO